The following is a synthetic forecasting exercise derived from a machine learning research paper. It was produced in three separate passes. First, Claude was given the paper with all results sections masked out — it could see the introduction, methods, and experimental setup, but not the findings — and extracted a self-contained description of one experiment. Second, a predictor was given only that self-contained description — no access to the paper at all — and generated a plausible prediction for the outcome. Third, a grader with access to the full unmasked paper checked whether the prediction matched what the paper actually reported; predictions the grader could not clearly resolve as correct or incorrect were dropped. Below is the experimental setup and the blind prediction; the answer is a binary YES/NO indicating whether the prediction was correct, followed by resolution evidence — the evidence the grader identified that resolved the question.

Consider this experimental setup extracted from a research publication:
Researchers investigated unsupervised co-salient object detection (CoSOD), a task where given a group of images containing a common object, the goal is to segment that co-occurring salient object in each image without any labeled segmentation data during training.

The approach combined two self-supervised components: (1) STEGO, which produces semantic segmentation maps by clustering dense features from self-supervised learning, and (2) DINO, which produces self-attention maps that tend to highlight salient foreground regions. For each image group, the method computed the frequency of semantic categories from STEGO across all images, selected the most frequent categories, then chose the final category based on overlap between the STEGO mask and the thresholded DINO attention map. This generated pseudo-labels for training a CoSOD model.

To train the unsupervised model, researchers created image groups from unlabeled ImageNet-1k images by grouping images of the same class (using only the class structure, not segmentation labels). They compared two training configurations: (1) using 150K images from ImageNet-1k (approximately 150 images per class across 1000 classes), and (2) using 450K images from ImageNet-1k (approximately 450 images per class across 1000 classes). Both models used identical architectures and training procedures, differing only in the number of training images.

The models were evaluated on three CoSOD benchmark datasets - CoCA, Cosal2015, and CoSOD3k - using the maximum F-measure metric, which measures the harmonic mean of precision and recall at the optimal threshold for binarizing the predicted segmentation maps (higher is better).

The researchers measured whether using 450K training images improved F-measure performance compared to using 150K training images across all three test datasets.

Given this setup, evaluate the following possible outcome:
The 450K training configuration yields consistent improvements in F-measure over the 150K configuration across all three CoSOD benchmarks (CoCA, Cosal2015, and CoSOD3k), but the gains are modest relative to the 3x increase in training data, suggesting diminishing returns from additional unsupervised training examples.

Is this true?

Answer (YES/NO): NO